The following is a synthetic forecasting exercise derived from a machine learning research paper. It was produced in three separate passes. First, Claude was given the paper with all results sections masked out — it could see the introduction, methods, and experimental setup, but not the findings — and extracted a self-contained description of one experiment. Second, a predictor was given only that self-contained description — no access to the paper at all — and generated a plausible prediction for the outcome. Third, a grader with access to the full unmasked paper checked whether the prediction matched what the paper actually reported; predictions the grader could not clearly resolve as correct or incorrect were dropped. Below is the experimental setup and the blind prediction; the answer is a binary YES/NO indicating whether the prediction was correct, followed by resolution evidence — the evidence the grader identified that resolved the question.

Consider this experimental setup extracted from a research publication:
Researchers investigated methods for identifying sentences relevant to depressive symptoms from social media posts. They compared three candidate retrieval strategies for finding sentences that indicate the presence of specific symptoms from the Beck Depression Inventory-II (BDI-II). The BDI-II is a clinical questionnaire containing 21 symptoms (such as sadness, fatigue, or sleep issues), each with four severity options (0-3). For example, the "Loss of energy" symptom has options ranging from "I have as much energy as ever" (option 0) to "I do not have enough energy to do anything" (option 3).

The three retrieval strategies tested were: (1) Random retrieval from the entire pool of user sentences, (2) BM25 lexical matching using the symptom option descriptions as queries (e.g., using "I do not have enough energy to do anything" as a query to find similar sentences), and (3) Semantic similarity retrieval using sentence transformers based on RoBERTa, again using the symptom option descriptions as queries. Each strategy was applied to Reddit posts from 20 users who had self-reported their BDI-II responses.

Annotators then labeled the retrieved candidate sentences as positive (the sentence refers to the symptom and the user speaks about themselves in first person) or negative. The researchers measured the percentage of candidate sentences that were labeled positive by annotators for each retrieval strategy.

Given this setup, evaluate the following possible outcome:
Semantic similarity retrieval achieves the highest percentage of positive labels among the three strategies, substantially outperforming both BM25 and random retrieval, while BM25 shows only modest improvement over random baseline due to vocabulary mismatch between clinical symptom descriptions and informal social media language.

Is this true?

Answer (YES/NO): NO